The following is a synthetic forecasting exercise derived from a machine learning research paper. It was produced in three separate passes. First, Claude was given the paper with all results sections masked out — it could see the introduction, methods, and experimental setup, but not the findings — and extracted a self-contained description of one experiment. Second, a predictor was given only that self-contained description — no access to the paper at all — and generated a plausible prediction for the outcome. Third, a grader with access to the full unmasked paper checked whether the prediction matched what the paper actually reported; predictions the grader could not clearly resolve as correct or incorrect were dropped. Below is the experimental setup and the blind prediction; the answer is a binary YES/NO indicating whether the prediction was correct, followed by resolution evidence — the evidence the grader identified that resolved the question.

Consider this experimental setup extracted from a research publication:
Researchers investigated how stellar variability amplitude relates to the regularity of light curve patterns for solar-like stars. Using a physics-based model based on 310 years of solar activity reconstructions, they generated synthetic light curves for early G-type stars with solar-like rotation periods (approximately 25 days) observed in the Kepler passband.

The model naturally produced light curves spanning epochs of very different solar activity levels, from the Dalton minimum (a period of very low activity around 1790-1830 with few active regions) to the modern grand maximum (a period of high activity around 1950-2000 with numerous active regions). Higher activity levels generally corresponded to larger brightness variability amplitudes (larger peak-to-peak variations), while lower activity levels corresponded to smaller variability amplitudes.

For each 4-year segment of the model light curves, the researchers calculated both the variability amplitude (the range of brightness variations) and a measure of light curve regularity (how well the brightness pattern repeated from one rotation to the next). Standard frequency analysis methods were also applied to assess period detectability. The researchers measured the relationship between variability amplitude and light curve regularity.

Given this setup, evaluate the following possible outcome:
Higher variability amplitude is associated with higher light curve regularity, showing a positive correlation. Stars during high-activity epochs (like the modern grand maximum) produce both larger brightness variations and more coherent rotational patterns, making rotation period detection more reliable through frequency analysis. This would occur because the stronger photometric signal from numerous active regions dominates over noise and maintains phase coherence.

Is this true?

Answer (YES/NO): NO